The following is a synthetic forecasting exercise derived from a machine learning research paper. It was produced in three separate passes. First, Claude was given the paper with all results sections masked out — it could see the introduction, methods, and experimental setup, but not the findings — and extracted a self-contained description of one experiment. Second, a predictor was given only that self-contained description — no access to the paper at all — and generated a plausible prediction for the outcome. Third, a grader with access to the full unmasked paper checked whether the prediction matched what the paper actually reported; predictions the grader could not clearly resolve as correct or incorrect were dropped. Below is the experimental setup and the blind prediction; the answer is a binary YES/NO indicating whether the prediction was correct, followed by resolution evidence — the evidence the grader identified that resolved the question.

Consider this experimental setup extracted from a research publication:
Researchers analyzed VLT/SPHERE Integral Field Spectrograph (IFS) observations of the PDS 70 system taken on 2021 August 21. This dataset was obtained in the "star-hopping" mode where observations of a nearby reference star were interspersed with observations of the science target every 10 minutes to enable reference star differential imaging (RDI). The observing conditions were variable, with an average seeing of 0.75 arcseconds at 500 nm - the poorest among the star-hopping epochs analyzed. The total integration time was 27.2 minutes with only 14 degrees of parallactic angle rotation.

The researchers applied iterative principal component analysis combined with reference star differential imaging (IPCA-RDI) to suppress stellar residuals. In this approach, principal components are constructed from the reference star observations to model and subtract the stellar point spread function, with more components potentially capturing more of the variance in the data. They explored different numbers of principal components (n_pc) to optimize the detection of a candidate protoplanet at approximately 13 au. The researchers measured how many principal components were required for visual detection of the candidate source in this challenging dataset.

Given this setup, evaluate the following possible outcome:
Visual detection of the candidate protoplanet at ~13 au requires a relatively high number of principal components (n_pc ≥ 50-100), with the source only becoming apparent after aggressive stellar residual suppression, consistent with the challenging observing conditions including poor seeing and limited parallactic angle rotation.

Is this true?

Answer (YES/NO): NO